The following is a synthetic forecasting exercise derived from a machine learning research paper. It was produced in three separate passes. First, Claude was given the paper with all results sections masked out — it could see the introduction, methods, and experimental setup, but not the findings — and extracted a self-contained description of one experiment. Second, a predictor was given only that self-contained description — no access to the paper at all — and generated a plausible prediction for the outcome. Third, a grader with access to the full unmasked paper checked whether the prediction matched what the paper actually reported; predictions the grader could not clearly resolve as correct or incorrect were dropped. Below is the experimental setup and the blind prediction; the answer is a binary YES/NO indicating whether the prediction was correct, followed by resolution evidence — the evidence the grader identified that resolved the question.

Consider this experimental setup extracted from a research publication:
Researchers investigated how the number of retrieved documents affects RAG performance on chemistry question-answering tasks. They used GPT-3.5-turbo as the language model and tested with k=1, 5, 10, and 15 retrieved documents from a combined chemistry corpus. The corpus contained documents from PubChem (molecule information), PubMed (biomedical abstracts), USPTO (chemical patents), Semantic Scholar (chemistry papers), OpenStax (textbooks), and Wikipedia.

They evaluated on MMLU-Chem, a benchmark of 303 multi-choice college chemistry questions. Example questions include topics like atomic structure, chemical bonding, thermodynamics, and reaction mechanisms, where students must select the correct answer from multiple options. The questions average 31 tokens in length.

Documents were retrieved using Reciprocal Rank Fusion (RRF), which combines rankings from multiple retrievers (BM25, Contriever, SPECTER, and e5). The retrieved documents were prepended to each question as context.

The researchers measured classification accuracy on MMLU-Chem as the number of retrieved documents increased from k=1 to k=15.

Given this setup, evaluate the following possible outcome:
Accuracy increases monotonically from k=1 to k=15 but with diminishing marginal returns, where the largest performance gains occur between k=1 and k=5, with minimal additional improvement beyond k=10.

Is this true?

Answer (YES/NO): NO